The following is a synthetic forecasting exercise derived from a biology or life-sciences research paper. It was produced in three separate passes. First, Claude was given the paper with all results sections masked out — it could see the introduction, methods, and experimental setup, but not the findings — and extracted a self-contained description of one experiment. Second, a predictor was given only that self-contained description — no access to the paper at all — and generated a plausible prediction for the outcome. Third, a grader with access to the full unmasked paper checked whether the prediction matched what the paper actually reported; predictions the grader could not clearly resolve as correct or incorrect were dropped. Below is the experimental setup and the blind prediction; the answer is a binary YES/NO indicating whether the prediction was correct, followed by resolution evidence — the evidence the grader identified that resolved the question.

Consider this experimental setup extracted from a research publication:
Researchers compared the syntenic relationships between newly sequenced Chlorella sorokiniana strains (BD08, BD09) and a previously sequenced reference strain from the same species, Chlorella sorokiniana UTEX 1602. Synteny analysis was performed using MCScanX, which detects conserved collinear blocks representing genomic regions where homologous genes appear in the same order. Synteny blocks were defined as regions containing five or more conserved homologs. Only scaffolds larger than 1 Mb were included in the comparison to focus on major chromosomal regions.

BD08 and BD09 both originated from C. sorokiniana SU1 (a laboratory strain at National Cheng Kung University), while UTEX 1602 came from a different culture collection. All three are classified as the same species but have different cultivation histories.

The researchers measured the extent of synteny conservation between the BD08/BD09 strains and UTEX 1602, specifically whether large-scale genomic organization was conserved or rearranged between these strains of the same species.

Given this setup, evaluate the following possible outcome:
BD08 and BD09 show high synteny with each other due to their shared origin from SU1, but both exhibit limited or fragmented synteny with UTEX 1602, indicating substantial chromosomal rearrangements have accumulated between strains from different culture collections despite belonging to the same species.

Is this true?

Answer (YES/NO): NO